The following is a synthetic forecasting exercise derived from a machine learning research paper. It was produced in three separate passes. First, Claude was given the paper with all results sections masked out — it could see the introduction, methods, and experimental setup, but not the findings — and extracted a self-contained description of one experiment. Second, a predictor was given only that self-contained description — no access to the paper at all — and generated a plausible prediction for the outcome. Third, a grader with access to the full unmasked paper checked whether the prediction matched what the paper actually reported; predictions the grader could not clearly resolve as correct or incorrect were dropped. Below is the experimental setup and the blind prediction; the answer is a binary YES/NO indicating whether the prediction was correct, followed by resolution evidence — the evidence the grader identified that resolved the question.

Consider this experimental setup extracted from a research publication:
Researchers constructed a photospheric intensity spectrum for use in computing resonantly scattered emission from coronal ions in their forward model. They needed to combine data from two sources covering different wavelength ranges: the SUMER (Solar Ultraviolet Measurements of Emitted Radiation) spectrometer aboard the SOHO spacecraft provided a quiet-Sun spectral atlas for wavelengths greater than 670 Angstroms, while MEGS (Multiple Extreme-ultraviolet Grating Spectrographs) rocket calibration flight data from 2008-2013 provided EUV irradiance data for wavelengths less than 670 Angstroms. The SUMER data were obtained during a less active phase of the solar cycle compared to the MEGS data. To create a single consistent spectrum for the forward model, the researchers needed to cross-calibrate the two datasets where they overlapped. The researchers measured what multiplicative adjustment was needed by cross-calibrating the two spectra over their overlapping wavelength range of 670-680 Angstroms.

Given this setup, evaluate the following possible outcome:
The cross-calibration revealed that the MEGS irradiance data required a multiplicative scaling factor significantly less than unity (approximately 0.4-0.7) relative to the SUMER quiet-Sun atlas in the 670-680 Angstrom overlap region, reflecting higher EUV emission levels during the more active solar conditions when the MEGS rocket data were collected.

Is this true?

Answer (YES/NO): NO